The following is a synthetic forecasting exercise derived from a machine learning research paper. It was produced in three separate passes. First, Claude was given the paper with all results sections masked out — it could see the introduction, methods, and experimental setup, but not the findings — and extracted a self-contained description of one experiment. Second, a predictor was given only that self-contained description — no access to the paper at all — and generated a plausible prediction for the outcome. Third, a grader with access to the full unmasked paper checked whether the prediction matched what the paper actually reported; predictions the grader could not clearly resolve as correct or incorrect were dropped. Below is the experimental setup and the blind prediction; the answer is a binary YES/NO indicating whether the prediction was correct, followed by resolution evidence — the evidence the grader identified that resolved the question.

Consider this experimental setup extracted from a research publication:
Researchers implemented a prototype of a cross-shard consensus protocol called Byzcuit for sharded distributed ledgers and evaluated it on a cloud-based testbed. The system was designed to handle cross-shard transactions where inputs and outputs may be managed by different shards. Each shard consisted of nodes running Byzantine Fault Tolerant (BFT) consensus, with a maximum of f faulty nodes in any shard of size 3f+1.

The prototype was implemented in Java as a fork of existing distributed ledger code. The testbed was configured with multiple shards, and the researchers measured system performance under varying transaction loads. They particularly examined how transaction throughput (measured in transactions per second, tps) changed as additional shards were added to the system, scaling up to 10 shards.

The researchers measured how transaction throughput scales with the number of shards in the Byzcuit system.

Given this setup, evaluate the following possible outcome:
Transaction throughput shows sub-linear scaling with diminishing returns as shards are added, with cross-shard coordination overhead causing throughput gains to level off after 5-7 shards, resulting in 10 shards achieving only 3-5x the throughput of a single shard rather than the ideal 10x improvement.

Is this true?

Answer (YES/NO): NO